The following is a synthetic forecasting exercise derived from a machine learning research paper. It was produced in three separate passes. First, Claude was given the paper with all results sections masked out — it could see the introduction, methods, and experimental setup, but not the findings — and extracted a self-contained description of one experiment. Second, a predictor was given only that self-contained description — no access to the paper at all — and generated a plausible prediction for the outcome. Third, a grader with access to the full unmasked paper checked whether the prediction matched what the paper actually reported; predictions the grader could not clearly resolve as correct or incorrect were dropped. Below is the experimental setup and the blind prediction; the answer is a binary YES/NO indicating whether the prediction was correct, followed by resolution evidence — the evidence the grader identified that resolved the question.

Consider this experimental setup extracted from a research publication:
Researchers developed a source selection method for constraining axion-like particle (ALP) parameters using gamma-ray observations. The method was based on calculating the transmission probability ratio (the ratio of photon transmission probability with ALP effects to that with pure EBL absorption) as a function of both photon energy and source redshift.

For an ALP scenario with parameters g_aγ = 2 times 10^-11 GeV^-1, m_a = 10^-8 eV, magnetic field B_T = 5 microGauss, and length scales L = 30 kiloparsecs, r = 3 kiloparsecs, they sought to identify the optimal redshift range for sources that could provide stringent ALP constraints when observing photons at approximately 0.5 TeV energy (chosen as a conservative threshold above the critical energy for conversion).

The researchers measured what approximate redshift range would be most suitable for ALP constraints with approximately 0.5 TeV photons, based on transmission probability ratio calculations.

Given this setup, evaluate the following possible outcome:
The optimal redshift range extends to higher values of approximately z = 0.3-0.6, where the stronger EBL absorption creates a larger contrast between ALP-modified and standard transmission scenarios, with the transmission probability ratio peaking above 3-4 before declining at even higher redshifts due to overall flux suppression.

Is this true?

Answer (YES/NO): NO